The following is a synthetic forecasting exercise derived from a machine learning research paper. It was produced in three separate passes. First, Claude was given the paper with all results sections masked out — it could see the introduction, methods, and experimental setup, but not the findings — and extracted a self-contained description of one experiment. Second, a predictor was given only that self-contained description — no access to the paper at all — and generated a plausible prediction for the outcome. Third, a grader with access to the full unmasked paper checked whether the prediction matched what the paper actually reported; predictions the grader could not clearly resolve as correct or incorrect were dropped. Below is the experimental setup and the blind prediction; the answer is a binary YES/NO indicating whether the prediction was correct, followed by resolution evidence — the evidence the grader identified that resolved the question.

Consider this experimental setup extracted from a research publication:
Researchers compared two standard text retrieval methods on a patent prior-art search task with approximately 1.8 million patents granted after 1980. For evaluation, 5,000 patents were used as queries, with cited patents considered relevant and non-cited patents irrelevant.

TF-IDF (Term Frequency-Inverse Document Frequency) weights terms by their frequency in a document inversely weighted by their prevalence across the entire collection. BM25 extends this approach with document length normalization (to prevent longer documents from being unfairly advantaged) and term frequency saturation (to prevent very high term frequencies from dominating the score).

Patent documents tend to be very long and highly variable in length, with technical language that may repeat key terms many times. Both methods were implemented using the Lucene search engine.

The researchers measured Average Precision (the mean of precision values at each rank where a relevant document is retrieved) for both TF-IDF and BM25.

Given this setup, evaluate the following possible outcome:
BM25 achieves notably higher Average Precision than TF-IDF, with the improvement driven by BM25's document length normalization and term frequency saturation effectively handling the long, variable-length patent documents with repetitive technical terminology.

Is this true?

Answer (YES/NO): NO